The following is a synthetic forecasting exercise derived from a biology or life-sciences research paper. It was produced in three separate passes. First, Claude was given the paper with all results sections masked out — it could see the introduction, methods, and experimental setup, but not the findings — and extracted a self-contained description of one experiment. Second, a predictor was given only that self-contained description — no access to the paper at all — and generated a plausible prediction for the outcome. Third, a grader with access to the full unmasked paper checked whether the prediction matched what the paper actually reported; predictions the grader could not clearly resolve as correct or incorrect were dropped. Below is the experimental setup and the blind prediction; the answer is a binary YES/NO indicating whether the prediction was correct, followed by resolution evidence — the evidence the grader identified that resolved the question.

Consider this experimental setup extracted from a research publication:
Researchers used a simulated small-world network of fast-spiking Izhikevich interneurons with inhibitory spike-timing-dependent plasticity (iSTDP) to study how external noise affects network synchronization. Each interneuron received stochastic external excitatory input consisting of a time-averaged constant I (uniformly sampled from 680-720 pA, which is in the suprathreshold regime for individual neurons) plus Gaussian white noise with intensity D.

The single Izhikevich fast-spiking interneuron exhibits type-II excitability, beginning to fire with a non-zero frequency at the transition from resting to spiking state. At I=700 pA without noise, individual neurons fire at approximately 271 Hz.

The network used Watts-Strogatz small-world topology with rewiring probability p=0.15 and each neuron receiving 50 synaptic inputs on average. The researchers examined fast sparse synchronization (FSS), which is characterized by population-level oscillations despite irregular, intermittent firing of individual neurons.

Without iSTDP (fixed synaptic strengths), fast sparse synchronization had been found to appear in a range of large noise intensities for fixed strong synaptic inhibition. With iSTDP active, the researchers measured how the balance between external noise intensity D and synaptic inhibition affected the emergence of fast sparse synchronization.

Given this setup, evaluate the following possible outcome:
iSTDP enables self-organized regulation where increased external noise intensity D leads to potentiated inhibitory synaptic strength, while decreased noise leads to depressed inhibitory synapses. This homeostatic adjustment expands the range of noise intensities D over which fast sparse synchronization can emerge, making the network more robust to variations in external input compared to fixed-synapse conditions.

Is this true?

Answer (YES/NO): NO